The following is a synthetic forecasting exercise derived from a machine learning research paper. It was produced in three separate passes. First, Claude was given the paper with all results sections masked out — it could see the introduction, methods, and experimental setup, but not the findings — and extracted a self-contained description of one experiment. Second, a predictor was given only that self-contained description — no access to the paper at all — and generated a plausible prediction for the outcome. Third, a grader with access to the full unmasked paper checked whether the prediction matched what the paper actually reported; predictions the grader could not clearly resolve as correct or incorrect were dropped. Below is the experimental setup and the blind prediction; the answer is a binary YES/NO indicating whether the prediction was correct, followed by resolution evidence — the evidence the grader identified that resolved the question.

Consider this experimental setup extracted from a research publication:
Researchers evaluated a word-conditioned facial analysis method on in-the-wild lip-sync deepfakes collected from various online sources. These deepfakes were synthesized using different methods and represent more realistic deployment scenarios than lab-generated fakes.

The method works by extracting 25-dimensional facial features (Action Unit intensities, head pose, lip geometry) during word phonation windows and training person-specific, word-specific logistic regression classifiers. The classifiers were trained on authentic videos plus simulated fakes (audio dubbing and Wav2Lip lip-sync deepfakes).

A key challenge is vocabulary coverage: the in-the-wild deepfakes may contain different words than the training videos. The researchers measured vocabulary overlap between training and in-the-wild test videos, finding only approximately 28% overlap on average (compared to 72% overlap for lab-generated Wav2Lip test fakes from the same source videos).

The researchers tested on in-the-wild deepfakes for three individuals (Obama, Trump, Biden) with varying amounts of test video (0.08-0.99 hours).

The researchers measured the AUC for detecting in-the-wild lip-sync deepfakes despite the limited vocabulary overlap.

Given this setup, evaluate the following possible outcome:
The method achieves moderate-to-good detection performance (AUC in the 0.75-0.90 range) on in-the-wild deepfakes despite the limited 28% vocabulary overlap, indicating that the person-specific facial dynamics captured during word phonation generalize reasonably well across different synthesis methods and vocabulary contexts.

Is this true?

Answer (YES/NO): NO